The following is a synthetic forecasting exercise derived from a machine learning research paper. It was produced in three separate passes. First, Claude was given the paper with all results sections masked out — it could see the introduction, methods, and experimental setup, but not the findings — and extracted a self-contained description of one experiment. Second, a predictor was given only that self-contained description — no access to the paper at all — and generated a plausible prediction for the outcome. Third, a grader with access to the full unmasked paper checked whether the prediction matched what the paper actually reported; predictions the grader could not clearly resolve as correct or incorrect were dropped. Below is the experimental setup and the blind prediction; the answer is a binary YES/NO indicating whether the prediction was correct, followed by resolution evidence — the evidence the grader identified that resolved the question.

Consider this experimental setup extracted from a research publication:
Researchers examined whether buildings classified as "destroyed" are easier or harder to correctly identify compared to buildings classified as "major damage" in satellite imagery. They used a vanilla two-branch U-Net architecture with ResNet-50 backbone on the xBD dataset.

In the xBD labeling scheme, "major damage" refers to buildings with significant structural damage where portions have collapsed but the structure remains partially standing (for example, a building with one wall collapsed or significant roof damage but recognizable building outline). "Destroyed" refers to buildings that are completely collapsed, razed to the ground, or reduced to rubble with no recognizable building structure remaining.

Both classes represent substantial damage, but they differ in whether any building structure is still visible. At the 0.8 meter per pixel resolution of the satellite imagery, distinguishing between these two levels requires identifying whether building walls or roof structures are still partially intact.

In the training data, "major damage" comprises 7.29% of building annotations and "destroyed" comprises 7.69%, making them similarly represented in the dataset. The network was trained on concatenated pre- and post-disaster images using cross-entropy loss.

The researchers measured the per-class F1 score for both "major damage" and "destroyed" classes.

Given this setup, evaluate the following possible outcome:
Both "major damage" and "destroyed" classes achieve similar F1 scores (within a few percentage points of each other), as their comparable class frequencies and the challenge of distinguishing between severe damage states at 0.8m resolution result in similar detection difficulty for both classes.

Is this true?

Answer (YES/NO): NO